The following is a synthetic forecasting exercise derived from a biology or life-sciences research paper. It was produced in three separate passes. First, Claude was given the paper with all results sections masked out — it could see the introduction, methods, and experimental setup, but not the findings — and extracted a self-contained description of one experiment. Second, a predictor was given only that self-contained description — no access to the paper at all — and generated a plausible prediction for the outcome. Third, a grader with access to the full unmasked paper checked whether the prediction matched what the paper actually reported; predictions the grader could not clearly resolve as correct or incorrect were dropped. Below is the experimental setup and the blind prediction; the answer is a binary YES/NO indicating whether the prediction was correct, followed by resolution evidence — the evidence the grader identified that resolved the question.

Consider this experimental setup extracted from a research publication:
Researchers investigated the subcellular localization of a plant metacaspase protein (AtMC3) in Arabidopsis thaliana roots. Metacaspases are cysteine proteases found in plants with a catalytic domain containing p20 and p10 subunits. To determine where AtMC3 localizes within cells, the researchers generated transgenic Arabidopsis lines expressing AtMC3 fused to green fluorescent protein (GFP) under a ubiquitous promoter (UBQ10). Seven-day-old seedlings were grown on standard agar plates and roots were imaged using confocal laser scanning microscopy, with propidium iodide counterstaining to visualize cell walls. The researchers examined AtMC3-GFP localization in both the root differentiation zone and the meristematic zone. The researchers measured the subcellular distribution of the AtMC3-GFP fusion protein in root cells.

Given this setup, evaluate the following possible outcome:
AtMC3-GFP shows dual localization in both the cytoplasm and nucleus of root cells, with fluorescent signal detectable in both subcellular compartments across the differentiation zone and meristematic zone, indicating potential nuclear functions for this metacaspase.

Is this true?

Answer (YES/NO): NO